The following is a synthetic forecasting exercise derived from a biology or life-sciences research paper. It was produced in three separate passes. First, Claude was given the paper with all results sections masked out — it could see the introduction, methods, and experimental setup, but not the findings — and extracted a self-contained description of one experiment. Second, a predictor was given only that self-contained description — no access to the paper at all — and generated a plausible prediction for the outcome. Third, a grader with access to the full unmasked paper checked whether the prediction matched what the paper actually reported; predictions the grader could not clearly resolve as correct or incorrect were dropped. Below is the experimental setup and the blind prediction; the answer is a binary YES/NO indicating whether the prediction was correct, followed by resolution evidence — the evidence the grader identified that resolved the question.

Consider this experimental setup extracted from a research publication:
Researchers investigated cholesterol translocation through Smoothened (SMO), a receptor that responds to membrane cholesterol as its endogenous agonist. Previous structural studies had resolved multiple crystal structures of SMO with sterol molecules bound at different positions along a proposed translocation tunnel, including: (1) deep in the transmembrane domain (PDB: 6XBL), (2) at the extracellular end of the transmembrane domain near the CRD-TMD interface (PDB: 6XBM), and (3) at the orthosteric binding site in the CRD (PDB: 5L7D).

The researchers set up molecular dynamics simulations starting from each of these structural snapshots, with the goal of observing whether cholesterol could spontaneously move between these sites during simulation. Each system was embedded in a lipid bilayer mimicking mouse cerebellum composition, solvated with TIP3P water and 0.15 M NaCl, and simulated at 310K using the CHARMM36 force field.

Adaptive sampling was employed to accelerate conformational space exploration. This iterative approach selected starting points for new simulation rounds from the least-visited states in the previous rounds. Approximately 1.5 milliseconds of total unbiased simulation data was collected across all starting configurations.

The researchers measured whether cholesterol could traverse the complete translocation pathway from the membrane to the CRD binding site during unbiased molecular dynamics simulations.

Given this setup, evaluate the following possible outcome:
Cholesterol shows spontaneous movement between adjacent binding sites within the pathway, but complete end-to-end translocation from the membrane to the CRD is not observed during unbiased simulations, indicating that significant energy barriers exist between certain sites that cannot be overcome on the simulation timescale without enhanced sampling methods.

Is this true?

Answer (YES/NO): YES